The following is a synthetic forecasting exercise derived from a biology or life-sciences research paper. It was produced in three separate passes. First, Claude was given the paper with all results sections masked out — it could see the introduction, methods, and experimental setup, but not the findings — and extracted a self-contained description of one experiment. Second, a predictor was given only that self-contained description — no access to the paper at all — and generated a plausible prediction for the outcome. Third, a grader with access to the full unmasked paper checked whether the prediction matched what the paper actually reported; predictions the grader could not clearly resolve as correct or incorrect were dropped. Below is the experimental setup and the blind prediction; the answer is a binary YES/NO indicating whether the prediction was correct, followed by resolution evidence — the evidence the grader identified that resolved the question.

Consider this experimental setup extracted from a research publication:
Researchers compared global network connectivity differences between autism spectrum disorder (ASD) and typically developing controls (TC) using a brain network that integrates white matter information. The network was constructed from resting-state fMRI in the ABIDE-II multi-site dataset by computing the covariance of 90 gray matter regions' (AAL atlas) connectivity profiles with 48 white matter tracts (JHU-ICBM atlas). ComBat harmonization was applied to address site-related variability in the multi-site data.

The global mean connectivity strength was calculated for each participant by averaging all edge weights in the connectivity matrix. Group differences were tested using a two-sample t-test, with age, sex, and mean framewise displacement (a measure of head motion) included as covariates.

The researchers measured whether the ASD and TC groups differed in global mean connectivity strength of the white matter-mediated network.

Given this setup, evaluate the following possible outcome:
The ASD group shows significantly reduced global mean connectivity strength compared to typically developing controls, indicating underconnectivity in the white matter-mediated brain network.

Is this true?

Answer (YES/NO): NO